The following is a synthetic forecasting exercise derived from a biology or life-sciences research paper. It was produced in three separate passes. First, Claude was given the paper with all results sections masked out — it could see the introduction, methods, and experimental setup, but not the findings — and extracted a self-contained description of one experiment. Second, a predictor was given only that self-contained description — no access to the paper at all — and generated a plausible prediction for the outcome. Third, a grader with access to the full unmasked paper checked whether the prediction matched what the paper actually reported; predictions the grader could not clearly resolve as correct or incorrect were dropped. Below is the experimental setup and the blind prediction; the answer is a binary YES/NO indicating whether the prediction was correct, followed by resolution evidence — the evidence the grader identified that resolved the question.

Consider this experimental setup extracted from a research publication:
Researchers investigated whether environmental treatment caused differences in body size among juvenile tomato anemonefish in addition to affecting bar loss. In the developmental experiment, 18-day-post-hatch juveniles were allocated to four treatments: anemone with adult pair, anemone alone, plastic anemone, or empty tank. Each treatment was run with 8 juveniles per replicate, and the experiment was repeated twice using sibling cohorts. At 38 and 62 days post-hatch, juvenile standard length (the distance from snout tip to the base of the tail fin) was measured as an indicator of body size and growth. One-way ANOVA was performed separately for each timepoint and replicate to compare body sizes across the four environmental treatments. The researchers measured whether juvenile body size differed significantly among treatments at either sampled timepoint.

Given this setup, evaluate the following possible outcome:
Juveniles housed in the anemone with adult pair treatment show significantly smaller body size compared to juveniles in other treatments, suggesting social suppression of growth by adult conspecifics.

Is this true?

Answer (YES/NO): NO